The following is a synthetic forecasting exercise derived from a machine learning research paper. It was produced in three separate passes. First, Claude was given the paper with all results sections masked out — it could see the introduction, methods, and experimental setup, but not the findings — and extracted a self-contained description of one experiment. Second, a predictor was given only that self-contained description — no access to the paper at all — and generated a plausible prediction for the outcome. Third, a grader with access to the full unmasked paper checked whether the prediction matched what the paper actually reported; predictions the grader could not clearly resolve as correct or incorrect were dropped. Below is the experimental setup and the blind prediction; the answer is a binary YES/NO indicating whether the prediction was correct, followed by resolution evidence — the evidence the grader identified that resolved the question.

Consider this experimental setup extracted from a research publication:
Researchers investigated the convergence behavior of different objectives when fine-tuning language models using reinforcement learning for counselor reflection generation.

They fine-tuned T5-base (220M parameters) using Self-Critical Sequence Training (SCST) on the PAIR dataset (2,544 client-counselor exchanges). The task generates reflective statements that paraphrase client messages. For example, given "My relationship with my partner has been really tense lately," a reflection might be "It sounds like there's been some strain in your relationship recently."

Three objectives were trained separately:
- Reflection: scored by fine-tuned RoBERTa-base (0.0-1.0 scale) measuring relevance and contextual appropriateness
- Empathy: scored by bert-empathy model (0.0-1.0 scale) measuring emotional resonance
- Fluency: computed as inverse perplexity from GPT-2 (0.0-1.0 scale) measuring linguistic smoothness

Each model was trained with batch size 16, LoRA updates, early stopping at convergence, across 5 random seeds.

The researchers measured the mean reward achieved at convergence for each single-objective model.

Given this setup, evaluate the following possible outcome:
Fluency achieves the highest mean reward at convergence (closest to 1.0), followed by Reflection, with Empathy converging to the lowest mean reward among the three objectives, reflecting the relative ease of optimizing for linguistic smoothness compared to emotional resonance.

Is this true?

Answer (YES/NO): NO